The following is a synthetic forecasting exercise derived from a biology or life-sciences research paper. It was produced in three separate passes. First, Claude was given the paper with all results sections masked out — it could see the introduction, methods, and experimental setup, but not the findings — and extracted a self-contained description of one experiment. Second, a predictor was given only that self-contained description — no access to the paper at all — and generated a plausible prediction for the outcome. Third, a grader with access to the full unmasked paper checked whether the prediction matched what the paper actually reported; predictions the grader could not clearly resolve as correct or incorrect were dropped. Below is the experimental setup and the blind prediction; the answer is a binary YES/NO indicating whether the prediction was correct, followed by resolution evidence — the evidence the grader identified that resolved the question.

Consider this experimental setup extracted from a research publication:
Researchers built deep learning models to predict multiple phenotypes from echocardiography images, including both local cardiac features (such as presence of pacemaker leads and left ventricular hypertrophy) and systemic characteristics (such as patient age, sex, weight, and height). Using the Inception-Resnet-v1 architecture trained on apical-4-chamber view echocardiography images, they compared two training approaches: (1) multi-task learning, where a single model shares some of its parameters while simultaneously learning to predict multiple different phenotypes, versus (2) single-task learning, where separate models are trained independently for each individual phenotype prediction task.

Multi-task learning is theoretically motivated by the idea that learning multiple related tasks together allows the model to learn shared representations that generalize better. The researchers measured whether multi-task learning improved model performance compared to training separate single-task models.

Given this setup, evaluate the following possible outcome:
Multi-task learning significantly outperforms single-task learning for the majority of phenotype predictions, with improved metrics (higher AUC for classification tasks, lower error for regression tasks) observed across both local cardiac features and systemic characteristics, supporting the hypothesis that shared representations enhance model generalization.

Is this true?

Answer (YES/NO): NO